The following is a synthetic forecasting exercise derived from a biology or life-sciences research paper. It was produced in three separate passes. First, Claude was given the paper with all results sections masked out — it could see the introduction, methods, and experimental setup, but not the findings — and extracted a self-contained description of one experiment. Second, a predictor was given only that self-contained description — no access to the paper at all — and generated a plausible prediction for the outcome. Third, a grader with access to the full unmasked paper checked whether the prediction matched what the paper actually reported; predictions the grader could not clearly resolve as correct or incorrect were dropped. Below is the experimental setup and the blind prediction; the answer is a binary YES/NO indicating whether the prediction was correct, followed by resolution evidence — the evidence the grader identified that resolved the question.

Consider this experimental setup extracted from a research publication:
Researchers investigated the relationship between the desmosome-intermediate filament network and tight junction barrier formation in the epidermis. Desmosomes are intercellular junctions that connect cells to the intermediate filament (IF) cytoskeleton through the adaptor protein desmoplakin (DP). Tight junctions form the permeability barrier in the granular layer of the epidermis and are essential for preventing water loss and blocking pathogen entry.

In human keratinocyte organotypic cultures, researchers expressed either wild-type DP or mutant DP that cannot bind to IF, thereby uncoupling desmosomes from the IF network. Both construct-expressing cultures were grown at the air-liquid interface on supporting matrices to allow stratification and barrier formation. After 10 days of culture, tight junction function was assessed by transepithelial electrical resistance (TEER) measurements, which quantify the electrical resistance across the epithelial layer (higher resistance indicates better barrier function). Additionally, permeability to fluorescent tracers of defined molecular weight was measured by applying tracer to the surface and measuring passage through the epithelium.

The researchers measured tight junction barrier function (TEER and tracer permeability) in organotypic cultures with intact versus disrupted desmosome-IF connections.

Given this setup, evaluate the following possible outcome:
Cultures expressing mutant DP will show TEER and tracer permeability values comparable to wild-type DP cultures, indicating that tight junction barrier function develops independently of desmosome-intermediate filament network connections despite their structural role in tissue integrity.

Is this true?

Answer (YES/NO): NO